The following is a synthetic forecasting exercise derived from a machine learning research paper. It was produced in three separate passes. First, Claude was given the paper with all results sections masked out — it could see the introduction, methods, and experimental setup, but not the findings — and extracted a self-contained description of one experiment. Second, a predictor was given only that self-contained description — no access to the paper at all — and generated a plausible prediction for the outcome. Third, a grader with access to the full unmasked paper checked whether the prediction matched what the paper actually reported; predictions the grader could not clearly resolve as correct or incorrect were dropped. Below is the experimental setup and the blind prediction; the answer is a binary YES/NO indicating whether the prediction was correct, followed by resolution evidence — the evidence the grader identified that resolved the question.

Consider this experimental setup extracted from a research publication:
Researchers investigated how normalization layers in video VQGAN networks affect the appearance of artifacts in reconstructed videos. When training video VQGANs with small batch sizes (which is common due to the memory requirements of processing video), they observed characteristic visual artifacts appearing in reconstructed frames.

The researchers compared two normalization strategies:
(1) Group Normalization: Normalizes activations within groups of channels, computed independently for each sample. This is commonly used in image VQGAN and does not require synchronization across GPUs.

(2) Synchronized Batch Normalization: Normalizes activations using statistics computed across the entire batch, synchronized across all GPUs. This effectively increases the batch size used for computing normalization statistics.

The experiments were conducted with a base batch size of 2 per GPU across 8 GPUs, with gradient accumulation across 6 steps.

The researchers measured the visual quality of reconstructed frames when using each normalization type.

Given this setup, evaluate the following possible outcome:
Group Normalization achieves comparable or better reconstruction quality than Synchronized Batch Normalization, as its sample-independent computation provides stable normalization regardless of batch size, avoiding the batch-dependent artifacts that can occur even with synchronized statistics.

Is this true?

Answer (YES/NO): NO